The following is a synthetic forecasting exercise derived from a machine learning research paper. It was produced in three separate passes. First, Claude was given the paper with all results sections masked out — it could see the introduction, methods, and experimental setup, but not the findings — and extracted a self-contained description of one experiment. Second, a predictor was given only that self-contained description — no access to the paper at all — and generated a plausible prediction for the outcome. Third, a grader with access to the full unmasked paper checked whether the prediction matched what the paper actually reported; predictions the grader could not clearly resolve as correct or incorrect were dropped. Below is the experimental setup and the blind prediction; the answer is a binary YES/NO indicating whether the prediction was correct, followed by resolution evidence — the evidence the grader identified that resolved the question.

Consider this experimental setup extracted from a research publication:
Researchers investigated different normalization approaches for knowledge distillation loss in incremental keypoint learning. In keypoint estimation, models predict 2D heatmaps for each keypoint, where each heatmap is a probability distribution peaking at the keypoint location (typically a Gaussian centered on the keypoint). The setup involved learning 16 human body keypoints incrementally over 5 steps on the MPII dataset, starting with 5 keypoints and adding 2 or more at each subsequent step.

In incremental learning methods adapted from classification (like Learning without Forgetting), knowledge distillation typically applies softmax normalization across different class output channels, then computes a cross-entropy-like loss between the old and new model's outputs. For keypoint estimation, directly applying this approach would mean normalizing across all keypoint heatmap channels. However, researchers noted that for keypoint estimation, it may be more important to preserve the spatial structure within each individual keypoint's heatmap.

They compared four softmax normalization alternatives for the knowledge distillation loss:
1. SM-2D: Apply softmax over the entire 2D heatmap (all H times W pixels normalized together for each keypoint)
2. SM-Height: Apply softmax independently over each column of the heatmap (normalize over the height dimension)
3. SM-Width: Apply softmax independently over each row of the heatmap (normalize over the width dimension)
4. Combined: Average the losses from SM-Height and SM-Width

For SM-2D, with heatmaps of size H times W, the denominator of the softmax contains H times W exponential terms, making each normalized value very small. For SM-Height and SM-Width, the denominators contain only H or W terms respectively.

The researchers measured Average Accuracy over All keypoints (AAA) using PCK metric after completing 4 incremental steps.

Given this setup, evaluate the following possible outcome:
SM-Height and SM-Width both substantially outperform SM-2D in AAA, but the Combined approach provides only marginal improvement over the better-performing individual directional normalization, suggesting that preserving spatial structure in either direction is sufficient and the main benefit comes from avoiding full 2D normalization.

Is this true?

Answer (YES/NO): NO